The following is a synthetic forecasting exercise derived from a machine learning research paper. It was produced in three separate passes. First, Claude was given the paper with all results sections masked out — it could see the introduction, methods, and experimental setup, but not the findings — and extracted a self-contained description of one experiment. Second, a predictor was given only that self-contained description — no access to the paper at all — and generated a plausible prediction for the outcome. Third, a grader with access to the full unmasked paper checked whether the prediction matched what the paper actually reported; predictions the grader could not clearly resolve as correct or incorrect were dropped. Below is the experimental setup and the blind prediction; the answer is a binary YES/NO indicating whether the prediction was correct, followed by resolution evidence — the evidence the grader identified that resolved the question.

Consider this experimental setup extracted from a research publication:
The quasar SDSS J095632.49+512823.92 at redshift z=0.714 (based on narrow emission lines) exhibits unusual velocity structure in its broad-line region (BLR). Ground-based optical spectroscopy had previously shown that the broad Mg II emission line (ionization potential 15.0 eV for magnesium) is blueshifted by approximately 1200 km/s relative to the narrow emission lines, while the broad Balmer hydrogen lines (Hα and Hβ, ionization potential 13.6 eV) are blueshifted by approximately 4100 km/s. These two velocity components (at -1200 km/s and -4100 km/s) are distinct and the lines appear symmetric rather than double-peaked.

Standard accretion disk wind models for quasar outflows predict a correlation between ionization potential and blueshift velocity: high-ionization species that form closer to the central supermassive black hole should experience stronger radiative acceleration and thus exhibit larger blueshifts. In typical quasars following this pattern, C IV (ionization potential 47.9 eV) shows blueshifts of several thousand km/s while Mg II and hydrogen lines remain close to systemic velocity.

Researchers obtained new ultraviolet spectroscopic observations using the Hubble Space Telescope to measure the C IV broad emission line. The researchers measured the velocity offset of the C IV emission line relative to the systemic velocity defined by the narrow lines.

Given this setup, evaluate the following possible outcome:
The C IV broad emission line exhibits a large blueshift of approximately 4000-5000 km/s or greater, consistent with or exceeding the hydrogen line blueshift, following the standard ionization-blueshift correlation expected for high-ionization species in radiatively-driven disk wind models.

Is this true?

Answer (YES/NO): NO